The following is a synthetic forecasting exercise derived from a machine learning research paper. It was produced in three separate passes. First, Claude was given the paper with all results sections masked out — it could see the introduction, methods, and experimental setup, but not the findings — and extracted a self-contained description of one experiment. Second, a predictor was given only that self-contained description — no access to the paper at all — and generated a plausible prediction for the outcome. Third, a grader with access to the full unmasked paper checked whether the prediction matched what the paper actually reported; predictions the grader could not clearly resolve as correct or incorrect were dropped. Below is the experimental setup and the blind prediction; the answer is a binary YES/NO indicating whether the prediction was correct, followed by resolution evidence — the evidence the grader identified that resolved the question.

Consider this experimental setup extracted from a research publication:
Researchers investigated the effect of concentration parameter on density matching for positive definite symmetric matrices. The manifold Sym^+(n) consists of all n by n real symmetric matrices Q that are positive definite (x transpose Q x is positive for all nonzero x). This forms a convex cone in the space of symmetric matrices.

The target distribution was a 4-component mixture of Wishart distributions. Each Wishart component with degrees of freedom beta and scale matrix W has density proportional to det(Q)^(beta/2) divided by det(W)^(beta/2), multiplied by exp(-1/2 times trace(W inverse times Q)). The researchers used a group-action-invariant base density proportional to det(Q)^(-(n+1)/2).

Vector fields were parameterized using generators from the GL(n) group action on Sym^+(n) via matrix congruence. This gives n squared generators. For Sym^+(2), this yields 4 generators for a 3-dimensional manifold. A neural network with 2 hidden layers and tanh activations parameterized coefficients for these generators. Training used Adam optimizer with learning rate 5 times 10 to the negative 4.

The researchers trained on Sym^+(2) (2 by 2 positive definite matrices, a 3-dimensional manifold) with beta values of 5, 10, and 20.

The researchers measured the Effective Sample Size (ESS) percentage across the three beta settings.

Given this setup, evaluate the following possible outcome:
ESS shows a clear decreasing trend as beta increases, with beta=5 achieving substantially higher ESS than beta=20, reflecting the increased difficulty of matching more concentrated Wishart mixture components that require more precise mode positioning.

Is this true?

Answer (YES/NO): NO